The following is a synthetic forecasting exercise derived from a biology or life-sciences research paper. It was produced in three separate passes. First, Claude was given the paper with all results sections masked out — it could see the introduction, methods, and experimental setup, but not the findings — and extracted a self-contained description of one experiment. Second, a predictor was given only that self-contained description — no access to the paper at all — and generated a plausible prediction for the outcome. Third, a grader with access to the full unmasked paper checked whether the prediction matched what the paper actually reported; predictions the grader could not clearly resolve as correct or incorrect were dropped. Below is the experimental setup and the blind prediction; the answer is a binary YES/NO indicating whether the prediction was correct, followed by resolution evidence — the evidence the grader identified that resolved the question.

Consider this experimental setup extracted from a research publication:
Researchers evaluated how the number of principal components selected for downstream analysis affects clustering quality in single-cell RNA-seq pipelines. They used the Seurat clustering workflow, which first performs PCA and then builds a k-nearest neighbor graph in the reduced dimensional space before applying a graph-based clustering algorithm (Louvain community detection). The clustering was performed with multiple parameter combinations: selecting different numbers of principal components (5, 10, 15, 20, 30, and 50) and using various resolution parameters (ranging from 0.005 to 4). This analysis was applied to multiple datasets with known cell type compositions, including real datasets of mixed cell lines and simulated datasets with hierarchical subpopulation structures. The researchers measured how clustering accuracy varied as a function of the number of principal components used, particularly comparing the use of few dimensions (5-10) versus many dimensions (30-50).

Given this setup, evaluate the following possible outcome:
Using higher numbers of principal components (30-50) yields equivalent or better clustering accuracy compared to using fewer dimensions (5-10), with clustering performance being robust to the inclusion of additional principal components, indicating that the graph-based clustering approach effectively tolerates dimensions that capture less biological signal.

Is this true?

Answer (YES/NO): YES